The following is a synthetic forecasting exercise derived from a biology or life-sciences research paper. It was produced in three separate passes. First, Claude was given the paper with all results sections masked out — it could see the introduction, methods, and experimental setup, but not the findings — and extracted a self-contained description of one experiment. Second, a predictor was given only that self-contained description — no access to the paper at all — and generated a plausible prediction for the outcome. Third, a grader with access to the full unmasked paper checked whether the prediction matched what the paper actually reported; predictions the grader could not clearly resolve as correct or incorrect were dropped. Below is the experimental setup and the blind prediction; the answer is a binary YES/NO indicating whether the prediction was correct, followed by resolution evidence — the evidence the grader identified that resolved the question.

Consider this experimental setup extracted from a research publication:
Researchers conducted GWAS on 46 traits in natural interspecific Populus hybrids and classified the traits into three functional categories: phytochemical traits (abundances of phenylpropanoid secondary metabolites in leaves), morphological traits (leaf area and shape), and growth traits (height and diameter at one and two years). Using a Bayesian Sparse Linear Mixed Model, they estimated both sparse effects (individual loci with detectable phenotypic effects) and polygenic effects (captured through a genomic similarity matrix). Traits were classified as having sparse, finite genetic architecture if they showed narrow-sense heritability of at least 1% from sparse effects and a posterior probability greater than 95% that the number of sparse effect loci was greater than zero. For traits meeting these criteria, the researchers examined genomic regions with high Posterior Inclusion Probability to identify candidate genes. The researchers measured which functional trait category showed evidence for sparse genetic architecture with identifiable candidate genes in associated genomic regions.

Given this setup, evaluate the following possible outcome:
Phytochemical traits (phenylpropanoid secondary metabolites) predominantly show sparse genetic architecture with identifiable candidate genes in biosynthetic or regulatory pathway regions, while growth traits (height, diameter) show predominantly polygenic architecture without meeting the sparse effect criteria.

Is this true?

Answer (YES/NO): YES